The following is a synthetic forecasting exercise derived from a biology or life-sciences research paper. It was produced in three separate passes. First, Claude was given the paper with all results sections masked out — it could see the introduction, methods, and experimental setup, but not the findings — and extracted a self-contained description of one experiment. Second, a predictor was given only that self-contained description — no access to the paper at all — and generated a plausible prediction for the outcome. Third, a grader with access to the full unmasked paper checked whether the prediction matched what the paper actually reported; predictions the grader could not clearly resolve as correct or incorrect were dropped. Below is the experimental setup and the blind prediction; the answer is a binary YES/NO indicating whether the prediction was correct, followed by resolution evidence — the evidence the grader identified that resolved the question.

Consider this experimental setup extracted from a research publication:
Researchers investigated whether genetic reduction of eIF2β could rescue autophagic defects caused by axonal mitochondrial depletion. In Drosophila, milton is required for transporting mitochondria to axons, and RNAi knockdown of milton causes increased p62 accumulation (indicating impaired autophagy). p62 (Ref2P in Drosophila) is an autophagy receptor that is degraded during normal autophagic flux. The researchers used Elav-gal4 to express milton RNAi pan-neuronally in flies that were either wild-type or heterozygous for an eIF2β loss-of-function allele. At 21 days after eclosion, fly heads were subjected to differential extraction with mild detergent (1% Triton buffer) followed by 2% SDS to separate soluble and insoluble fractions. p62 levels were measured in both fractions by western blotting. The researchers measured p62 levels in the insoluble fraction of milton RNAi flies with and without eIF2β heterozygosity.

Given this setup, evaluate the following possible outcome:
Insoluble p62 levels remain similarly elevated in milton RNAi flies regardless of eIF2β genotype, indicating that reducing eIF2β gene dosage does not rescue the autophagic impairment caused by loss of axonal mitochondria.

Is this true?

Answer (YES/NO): NO